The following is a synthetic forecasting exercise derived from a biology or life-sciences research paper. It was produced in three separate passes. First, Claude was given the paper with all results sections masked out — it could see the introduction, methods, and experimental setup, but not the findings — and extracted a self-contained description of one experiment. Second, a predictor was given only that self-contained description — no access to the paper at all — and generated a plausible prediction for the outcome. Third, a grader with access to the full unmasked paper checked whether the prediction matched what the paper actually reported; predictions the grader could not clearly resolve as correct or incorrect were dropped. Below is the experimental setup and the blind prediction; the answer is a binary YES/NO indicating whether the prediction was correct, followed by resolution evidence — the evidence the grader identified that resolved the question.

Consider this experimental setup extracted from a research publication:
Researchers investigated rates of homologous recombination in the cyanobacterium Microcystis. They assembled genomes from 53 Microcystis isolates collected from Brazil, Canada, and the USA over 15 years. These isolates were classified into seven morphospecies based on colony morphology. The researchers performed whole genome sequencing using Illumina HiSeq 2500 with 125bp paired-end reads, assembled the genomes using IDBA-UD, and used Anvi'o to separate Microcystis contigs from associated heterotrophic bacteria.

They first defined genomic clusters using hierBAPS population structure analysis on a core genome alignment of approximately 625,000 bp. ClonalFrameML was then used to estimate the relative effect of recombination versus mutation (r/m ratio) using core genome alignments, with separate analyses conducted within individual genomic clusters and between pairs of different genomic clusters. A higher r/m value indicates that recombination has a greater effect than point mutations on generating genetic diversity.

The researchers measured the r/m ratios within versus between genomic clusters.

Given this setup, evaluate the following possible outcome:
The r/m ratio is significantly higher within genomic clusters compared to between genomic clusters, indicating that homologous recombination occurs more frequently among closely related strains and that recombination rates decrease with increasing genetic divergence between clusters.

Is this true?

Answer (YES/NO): NO